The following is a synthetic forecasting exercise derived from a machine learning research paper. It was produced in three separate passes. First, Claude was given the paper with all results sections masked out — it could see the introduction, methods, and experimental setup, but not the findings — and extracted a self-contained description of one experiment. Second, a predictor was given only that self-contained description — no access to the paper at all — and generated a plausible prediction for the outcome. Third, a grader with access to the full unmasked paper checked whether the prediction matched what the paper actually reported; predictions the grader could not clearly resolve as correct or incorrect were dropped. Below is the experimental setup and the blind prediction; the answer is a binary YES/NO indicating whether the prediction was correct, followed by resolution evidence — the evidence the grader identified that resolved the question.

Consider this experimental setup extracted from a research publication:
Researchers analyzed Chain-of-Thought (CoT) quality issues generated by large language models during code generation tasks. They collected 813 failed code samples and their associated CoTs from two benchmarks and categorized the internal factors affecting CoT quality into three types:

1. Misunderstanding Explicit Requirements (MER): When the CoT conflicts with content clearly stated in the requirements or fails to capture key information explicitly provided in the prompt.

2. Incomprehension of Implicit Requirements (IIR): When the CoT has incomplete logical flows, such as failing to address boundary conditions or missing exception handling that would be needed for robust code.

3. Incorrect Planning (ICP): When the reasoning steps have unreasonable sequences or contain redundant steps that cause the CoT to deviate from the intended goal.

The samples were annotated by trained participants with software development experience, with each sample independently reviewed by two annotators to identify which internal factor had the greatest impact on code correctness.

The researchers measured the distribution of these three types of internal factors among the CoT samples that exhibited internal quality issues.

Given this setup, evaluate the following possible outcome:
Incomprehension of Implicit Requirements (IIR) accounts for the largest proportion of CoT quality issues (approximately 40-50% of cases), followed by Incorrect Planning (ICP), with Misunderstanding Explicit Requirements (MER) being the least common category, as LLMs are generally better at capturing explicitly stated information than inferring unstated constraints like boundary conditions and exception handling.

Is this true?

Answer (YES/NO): NO